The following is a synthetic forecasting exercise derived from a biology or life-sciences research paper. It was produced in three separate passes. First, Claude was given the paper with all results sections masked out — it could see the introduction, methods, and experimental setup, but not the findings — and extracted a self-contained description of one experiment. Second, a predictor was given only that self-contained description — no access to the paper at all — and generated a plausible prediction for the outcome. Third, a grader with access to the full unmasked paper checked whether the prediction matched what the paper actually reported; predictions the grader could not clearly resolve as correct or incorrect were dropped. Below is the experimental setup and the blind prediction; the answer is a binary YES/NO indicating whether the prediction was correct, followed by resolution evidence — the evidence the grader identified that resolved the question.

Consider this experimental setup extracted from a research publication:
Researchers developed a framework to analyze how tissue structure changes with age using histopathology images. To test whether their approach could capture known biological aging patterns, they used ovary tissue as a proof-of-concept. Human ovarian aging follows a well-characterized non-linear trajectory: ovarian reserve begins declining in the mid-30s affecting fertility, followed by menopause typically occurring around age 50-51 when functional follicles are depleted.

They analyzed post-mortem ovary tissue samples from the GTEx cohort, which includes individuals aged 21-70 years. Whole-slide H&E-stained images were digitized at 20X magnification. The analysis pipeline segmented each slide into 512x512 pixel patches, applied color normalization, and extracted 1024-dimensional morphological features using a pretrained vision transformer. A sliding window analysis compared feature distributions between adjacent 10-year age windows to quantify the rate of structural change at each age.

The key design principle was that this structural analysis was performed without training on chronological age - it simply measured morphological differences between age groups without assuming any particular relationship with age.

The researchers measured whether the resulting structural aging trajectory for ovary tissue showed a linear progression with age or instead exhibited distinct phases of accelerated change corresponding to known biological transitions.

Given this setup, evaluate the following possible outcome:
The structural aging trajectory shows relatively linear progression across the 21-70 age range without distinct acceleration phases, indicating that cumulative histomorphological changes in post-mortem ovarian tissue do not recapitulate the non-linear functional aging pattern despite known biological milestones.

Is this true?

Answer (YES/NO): NO